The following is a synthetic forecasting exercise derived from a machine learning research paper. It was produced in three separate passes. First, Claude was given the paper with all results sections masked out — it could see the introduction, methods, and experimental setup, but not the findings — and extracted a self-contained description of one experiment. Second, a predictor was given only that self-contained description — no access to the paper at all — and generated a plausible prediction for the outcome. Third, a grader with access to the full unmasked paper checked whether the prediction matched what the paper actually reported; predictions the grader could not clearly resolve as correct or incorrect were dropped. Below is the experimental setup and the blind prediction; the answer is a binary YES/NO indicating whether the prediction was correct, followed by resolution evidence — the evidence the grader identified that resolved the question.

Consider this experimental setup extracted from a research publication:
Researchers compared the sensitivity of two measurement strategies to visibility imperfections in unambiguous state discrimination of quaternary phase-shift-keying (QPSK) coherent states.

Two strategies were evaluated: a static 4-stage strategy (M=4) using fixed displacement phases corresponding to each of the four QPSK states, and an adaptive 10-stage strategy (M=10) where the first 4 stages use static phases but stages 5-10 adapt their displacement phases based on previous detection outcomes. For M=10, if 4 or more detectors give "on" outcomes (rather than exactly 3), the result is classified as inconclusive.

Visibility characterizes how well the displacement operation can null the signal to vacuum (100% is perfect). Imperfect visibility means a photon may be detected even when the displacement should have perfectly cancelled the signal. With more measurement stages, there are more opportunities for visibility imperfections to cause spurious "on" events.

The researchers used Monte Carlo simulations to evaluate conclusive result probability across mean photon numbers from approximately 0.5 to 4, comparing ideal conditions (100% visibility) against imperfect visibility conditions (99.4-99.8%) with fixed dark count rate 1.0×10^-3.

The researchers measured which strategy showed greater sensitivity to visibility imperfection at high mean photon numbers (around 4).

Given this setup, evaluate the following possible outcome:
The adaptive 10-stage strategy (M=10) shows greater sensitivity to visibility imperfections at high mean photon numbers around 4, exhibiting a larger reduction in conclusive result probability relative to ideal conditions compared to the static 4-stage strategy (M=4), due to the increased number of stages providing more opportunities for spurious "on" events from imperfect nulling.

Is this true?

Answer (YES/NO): YES